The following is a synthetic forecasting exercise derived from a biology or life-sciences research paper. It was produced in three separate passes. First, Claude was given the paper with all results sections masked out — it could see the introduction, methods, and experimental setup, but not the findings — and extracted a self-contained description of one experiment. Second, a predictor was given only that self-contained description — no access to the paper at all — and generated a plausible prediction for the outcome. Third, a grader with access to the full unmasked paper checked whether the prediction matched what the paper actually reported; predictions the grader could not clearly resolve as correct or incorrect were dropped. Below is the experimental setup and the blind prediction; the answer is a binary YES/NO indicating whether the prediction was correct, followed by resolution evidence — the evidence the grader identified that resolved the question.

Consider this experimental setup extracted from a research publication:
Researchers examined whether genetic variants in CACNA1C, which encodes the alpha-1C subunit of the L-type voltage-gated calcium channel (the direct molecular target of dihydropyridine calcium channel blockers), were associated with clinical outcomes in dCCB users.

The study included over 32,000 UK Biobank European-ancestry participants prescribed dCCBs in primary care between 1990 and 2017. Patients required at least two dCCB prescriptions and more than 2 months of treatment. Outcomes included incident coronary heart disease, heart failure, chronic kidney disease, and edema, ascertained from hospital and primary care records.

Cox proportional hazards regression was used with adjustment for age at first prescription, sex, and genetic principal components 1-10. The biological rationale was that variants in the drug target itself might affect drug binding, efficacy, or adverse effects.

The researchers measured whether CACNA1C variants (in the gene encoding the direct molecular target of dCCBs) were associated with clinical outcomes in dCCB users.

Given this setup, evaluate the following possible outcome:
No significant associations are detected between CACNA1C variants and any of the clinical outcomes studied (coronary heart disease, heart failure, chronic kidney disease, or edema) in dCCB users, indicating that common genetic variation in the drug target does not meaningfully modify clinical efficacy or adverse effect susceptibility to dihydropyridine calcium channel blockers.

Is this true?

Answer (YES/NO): YES